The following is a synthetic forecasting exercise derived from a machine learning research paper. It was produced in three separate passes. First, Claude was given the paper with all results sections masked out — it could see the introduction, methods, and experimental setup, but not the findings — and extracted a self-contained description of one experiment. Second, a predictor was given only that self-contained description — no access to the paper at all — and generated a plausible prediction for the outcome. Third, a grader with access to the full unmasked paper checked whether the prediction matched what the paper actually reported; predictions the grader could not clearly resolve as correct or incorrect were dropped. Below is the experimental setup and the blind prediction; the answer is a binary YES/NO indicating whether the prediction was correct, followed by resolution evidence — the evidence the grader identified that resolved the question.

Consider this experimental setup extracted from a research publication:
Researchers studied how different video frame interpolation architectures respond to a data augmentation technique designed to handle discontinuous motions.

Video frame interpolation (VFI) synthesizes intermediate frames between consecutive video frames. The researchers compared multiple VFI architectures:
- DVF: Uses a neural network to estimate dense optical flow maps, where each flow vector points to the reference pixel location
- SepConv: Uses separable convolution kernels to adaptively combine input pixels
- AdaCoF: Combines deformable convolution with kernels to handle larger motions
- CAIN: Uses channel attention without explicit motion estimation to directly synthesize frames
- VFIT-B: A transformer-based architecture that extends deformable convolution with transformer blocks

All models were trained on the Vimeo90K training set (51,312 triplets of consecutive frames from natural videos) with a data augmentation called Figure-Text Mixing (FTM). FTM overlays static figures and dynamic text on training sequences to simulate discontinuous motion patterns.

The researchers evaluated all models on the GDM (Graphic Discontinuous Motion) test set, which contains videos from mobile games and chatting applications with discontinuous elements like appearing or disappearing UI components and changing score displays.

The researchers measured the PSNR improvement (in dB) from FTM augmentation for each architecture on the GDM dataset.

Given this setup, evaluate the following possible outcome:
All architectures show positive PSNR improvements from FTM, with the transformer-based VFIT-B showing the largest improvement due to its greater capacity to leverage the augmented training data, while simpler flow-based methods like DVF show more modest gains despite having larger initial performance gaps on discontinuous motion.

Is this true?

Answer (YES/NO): NO